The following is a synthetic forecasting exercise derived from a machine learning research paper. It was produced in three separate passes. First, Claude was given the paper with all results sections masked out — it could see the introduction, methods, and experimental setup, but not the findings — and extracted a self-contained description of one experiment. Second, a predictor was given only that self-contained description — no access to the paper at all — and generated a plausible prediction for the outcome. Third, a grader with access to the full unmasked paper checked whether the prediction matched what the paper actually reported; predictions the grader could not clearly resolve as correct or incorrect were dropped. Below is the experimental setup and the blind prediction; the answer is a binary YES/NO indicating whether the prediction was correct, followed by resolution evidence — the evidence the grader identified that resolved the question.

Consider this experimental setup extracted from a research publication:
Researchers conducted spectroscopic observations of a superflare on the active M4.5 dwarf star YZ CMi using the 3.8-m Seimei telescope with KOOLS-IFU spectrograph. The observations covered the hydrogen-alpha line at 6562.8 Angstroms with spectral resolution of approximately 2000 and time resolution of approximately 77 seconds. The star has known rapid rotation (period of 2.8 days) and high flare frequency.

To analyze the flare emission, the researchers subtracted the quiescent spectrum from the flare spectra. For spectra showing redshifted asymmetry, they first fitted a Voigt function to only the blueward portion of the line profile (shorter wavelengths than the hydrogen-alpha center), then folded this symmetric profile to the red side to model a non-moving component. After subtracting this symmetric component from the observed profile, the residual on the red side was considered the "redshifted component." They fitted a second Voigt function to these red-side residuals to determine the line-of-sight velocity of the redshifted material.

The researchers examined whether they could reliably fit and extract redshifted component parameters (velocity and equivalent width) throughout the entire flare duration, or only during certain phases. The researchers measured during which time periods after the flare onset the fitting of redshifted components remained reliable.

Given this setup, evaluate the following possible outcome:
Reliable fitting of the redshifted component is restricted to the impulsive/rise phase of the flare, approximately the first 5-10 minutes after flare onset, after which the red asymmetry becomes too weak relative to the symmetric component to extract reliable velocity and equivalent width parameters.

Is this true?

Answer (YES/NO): NO